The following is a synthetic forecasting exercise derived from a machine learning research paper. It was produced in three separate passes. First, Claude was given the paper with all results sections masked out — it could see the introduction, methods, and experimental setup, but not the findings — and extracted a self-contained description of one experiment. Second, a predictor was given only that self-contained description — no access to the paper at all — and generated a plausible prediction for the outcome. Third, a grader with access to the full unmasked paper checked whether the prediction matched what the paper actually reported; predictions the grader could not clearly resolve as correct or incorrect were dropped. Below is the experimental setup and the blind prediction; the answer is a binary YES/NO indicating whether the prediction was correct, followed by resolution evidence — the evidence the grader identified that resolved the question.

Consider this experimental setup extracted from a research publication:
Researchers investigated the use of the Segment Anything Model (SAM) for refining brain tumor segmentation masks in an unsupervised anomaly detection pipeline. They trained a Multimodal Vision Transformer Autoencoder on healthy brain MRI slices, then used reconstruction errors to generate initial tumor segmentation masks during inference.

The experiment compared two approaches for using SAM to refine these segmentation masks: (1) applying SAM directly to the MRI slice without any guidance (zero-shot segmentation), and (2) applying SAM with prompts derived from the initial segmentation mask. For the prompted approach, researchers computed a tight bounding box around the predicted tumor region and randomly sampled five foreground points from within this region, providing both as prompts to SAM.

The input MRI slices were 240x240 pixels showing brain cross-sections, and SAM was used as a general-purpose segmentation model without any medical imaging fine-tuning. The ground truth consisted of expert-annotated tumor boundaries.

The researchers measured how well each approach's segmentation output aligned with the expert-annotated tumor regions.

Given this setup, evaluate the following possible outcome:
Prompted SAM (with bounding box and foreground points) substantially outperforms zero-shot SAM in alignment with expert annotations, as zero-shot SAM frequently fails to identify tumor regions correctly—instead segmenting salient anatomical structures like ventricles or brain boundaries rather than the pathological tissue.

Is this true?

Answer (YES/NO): YES